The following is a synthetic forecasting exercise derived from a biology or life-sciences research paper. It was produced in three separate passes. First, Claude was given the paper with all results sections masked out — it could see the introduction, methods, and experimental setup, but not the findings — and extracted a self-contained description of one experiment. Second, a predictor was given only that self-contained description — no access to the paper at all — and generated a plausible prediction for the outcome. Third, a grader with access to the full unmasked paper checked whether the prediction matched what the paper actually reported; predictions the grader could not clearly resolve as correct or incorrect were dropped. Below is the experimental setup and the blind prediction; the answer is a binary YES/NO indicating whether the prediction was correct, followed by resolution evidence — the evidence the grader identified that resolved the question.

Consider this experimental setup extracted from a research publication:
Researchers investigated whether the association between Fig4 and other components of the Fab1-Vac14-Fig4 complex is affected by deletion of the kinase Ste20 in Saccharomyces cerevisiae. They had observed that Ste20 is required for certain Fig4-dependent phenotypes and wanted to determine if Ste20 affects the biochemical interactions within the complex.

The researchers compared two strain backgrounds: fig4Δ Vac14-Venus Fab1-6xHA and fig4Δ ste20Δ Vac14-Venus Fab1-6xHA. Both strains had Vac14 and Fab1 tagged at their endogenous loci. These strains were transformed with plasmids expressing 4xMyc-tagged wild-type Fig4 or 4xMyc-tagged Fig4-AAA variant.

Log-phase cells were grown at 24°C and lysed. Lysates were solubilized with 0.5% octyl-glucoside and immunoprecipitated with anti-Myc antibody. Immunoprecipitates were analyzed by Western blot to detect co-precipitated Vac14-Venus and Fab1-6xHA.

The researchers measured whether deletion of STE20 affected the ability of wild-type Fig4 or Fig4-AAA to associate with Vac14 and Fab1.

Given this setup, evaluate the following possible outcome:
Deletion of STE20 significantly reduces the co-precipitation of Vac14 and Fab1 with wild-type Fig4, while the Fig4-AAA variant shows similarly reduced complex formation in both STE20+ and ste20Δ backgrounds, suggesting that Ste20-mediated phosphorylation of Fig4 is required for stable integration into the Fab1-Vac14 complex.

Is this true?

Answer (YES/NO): NO